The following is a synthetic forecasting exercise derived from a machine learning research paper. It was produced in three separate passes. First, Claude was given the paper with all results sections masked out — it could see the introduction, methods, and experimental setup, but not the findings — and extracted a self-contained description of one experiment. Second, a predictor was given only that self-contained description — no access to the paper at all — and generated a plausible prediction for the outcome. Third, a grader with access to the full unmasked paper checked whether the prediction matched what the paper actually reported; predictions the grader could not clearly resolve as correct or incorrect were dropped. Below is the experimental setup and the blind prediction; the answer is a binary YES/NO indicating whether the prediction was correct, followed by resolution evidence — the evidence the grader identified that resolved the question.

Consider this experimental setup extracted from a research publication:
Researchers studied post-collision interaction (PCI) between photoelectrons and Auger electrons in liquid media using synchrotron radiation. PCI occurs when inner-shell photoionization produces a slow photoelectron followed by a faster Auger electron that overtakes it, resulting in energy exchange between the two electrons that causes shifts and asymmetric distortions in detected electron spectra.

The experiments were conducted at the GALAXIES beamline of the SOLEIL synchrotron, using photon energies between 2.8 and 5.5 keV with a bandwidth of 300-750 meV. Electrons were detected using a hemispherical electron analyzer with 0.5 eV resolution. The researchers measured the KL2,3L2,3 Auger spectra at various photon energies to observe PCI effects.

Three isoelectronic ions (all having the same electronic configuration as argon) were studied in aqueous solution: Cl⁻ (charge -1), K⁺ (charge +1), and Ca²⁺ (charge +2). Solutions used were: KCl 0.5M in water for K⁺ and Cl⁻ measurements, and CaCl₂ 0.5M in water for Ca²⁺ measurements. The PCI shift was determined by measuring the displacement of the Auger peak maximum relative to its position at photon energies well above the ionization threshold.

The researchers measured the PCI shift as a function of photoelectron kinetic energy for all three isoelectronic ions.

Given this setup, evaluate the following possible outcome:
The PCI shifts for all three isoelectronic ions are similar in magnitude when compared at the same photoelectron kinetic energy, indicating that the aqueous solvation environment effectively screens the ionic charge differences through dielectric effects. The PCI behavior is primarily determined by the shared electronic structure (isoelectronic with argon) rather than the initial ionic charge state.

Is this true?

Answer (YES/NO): NO